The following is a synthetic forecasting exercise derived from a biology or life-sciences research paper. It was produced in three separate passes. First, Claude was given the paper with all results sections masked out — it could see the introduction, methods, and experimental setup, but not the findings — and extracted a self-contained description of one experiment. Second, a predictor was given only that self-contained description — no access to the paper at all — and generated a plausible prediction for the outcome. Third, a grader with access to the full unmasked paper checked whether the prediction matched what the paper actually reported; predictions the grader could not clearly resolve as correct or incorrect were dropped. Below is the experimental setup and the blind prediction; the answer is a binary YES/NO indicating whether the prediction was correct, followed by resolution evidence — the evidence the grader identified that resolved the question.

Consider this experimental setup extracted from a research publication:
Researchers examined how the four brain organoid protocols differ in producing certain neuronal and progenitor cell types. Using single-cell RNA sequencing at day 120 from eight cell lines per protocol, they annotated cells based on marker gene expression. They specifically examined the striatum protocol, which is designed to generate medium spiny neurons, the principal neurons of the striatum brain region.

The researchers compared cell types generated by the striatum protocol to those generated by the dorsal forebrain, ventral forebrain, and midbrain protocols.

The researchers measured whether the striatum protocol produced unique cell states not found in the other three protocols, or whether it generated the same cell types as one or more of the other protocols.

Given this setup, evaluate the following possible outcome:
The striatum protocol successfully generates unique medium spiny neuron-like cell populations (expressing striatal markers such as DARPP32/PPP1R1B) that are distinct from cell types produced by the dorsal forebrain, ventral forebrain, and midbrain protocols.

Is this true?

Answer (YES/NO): YES